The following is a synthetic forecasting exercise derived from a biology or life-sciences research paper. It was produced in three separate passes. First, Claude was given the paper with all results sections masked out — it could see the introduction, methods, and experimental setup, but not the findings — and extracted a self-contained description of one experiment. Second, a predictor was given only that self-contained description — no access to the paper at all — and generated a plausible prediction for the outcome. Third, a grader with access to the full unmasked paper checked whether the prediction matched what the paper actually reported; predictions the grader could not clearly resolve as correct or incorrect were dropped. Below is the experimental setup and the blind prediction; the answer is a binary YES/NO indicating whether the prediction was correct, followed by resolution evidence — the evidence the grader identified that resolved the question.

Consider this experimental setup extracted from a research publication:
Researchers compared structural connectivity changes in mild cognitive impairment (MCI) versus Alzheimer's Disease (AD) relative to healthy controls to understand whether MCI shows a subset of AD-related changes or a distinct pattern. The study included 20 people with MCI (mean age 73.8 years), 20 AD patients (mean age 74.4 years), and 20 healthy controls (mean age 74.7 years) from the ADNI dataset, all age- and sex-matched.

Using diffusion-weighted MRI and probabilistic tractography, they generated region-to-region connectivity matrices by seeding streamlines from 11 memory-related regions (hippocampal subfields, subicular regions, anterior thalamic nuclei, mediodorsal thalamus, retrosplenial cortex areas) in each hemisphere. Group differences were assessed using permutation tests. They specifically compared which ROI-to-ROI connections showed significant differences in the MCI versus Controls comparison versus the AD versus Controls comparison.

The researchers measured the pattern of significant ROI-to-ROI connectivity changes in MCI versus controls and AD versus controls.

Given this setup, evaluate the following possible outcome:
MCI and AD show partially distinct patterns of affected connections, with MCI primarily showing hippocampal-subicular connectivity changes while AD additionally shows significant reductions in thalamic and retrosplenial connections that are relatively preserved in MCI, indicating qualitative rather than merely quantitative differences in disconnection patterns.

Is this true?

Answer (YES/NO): NO